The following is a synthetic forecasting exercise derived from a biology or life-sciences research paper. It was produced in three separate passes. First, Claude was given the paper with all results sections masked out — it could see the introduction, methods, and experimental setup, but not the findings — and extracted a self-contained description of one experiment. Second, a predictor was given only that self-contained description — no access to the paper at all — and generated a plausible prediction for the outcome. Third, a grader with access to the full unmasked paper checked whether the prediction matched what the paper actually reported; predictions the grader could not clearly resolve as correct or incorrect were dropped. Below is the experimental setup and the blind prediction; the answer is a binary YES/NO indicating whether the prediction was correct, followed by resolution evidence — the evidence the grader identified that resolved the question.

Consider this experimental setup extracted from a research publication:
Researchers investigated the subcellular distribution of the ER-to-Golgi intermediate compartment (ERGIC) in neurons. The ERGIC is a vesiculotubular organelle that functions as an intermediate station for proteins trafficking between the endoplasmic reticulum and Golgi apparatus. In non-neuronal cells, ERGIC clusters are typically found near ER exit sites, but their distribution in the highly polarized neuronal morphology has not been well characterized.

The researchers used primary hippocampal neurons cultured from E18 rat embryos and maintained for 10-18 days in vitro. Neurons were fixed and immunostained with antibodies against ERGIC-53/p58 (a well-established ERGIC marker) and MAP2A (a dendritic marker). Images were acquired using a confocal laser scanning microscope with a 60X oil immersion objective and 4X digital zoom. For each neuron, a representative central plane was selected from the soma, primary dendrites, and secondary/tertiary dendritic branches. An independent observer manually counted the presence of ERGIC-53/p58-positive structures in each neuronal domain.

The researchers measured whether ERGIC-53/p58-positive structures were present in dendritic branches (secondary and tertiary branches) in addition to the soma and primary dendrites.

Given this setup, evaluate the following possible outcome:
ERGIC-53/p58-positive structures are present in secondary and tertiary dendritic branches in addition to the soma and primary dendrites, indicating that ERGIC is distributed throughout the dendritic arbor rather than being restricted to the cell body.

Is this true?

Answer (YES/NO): YES